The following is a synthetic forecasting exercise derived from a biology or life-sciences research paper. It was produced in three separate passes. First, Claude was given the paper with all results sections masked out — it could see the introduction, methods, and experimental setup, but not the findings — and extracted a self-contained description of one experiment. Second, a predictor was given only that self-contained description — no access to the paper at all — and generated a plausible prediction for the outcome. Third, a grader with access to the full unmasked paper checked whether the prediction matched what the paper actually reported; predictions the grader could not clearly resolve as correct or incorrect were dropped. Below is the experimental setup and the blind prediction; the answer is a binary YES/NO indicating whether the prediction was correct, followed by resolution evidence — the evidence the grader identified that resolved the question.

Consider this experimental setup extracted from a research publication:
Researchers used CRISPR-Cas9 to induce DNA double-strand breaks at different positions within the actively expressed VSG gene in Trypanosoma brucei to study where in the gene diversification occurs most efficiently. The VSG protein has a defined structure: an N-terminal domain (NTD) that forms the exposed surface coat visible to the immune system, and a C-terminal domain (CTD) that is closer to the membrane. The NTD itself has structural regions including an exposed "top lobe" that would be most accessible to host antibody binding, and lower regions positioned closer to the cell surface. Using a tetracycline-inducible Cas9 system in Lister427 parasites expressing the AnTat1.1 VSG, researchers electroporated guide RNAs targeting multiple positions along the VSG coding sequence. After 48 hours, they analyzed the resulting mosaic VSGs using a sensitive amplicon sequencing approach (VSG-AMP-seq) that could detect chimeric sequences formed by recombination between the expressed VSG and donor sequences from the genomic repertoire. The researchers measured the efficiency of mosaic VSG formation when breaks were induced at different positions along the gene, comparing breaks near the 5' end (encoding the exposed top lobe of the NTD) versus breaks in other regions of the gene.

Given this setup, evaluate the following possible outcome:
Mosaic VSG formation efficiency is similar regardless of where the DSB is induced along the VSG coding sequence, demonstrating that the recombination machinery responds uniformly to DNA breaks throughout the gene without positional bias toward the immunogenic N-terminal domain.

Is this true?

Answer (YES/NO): NO